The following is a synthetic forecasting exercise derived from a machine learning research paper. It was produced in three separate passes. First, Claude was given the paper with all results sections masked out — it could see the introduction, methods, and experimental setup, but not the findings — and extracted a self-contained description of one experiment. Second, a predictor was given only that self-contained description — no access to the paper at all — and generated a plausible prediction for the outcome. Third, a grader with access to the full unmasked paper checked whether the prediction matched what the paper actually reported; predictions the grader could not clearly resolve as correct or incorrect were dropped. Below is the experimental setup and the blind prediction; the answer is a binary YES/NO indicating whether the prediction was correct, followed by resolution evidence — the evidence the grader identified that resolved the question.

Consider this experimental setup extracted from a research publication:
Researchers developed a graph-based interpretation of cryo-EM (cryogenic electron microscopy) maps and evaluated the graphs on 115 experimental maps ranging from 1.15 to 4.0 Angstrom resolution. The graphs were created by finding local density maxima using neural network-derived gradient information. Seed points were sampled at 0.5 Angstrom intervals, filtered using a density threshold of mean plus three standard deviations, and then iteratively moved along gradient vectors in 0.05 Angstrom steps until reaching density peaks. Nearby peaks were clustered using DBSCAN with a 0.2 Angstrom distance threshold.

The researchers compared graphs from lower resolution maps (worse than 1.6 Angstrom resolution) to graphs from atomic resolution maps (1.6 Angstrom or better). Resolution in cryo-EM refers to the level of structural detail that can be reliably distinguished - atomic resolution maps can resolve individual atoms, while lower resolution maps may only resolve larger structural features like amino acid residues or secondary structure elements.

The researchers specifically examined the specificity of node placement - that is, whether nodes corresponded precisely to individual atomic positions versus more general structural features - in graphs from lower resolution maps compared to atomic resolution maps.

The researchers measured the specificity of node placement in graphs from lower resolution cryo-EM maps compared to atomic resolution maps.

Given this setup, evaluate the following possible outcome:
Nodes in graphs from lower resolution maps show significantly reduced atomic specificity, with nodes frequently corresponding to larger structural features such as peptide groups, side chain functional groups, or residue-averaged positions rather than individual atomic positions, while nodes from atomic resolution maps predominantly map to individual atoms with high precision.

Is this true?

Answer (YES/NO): YES